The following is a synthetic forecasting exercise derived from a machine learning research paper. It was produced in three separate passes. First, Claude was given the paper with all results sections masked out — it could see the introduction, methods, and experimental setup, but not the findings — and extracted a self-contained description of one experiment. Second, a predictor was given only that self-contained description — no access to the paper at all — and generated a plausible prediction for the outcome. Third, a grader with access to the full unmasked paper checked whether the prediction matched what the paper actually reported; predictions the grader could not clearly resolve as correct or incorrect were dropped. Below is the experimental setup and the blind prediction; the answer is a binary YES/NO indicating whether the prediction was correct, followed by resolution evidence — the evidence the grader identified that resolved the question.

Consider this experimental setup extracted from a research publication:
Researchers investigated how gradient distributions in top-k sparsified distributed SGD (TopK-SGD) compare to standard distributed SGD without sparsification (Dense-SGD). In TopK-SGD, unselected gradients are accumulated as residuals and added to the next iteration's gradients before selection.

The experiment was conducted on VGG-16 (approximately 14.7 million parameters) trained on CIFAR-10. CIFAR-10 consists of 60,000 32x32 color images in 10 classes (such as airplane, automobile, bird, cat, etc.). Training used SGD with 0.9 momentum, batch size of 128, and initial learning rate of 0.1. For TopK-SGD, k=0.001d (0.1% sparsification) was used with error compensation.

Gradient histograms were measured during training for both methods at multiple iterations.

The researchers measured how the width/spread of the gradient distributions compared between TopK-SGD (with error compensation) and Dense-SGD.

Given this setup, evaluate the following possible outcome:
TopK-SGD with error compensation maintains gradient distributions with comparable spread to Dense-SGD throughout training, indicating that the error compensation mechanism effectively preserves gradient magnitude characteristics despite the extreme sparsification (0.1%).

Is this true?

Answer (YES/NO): NO